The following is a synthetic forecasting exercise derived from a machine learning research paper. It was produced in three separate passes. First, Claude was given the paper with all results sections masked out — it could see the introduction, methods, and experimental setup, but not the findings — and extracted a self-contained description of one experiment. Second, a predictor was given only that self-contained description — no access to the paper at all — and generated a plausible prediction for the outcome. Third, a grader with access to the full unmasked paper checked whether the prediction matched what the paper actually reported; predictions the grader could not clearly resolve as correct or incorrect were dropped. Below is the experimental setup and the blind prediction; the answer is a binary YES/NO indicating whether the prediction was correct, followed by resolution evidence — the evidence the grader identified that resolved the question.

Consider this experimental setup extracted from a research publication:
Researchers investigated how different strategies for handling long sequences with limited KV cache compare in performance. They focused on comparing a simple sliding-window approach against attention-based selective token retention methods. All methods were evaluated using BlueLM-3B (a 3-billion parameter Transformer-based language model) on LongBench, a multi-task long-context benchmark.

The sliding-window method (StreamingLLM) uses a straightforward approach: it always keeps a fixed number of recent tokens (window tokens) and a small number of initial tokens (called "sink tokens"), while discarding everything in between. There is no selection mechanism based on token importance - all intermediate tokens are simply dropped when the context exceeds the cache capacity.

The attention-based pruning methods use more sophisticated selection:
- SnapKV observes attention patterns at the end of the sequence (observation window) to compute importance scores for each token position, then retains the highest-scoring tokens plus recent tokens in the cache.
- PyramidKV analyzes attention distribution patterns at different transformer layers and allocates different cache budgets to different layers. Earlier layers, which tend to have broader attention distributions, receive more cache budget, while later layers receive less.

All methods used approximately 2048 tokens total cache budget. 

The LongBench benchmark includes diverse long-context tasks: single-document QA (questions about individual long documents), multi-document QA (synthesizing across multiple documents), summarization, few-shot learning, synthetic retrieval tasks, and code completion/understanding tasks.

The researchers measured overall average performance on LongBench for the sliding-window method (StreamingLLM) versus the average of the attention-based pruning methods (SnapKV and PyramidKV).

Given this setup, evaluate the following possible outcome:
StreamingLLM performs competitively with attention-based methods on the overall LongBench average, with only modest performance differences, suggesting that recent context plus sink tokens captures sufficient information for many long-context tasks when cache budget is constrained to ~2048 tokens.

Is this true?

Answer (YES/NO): NO